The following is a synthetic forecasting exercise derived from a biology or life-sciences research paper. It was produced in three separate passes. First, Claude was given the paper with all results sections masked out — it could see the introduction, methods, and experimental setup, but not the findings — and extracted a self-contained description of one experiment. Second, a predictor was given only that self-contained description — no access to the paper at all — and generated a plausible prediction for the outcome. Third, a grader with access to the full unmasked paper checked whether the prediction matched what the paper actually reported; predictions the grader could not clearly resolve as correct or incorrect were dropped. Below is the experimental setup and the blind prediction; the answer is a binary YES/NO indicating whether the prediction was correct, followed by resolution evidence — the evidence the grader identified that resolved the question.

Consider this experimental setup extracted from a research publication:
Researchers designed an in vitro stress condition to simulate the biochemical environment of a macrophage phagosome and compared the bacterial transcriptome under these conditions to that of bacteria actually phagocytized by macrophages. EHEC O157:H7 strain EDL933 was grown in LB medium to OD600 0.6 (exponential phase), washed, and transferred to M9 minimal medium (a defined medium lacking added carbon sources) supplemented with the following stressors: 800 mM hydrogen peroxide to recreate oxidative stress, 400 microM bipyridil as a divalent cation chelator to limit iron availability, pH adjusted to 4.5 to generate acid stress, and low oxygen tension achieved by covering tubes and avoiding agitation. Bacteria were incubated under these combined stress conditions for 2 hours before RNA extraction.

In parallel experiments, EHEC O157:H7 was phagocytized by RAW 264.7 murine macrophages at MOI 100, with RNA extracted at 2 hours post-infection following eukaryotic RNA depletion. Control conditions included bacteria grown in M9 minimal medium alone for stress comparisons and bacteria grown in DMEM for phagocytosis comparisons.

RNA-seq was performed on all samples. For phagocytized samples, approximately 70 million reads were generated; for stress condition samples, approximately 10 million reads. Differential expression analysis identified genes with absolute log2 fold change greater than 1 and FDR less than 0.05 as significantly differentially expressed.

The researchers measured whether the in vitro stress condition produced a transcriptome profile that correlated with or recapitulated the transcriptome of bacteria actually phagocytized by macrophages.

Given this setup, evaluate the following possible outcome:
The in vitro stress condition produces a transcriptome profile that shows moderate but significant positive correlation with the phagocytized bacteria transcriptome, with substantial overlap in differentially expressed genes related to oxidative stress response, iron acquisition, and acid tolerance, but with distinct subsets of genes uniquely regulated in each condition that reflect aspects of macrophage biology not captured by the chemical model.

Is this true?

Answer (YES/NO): NO